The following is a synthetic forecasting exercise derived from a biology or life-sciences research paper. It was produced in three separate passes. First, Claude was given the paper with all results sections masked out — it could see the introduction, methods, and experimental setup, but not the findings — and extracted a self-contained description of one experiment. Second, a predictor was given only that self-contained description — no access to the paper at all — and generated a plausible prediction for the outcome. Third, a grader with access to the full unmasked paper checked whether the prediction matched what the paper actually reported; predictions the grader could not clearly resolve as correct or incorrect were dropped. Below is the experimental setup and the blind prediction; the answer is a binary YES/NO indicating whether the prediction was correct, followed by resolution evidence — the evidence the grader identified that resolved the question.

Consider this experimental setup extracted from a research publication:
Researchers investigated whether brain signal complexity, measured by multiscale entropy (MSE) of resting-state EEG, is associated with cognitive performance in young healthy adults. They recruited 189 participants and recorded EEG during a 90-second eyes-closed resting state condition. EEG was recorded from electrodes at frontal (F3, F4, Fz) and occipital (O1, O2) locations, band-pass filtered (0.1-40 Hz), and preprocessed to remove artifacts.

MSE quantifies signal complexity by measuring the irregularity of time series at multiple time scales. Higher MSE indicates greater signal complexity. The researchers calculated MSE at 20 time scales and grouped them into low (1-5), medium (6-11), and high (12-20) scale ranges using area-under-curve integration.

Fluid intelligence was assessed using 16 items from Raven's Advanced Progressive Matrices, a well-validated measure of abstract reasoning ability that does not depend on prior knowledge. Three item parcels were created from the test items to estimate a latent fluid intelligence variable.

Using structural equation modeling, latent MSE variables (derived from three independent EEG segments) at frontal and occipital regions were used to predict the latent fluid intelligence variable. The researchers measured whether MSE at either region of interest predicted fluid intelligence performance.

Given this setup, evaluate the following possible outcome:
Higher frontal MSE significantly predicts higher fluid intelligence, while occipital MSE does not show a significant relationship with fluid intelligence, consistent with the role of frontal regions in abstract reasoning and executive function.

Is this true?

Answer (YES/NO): NO